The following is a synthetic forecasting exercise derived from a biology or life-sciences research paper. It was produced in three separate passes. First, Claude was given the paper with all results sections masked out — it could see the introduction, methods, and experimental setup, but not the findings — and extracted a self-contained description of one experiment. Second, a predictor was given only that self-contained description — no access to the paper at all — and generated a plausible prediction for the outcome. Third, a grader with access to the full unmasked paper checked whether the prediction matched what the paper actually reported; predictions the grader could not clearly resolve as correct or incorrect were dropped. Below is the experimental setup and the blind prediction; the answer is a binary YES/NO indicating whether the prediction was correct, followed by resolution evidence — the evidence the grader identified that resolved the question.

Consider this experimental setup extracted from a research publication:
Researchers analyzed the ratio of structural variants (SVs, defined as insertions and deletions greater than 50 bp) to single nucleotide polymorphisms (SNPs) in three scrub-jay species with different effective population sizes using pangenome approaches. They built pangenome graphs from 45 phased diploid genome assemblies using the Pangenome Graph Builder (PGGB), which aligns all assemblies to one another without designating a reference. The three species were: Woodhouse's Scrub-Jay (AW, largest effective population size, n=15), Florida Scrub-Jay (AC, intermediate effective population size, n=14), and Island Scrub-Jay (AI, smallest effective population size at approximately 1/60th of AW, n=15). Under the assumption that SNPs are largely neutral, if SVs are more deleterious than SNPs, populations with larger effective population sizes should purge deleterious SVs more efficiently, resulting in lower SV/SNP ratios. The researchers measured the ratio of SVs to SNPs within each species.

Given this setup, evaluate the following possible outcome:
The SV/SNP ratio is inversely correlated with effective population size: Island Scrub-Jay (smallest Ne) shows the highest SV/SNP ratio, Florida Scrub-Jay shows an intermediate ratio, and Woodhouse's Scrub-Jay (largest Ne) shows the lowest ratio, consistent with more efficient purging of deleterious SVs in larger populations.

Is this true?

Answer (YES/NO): YES